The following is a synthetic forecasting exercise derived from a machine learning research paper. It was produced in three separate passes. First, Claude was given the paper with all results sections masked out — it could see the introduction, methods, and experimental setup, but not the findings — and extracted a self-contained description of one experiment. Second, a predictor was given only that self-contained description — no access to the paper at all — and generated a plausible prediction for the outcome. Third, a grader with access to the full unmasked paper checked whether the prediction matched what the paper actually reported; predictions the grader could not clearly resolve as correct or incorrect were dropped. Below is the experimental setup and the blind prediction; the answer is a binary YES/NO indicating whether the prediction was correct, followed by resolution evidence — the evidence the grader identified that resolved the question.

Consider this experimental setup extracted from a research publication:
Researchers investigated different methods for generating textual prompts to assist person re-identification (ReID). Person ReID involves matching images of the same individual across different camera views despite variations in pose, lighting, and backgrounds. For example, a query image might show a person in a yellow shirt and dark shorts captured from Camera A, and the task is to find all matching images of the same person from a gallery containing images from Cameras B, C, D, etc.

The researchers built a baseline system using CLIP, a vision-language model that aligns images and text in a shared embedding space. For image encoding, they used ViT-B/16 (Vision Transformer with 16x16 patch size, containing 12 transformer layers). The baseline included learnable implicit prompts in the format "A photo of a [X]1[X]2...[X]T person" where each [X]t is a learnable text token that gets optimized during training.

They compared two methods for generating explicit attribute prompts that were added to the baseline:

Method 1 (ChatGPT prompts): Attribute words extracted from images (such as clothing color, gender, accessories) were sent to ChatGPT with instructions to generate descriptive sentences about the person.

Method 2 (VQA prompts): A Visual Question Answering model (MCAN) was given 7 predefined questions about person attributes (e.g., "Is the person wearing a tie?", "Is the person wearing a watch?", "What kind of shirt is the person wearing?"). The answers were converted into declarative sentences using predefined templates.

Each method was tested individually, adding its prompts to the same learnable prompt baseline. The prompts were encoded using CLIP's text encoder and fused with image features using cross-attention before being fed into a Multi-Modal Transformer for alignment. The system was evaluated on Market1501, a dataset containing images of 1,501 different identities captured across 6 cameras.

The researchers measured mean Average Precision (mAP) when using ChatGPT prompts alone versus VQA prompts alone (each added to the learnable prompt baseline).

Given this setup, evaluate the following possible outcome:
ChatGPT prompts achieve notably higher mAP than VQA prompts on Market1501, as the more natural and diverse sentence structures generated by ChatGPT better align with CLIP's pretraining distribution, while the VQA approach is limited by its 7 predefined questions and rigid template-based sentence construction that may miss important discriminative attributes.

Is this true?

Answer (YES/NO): YES